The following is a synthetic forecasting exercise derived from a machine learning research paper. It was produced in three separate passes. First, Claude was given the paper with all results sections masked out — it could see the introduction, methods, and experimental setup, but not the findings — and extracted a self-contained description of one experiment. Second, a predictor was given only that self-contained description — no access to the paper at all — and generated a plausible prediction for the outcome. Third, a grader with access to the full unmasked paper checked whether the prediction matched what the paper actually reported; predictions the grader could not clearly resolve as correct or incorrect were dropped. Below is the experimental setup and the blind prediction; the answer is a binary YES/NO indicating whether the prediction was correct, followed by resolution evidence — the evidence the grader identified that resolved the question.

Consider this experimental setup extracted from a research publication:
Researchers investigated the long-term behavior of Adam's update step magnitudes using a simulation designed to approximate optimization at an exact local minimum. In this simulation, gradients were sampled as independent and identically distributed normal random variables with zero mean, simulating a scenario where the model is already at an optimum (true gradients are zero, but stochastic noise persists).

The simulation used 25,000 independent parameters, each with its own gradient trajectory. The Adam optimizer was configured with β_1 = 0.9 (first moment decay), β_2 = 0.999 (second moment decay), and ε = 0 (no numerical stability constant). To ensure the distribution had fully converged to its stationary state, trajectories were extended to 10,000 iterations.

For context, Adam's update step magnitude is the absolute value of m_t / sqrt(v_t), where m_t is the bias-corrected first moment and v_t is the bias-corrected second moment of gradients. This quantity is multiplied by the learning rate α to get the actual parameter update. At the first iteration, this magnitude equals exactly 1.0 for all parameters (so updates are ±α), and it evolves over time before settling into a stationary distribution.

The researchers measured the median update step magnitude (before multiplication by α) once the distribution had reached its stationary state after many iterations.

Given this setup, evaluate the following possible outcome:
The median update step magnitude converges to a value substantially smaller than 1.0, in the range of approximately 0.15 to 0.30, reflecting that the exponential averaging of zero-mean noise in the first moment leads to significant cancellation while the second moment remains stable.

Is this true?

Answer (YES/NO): YES